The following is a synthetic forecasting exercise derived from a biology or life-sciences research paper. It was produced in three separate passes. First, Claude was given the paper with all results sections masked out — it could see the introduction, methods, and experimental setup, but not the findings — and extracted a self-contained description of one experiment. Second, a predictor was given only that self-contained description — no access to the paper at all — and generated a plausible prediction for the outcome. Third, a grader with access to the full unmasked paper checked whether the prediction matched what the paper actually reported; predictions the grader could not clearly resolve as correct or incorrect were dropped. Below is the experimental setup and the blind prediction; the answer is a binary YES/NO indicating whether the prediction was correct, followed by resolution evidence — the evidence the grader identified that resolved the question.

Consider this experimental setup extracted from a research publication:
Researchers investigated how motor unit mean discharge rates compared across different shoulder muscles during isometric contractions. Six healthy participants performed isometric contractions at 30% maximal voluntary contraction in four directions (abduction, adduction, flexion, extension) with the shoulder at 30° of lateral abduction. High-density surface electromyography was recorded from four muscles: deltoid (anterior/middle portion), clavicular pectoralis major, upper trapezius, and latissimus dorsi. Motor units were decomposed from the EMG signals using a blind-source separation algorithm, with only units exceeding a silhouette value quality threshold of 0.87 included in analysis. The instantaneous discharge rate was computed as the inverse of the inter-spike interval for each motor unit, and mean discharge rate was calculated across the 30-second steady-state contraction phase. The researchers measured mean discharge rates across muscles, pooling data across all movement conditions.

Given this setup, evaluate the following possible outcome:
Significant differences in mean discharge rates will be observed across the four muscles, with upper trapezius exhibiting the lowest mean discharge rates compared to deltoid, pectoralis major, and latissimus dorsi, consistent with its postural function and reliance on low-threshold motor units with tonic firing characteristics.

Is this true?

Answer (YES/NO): NO